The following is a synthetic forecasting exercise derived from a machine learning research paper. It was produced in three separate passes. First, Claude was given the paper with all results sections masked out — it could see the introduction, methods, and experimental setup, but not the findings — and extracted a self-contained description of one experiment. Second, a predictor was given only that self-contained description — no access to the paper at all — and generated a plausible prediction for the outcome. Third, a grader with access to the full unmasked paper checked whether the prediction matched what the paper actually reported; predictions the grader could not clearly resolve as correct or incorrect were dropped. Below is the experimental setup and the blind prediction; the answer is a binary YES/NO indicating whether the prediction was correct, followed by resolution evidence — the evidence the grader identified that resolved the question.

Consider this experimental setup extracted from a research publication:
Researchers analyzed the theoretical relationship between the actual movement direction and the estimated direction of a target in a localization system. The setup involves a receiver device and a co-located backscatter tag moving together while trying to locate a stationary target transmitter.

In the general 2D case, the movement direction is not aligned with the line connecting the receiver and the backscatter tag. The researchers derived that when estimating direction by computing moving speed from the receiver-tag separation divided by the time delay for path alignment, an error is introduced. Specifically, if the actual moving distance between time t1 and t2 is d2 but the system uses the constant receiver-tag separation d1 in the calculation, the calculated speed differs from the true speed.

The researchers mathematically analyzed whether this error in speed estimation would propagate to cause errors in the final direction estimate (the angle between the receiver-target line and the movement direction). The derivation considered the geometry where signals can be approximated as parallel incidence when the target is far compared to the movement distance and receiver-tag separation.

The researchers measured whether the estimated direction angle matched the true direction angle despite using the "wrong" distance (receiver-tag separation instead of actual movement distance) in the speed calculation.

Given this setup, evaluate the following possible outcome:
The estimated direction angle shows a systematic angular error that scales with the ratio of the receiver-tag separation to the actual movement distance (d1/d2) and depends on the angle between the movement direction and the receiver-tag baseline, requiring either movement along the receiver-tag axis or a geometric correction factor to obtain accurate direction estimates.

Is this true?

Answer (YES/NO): NO